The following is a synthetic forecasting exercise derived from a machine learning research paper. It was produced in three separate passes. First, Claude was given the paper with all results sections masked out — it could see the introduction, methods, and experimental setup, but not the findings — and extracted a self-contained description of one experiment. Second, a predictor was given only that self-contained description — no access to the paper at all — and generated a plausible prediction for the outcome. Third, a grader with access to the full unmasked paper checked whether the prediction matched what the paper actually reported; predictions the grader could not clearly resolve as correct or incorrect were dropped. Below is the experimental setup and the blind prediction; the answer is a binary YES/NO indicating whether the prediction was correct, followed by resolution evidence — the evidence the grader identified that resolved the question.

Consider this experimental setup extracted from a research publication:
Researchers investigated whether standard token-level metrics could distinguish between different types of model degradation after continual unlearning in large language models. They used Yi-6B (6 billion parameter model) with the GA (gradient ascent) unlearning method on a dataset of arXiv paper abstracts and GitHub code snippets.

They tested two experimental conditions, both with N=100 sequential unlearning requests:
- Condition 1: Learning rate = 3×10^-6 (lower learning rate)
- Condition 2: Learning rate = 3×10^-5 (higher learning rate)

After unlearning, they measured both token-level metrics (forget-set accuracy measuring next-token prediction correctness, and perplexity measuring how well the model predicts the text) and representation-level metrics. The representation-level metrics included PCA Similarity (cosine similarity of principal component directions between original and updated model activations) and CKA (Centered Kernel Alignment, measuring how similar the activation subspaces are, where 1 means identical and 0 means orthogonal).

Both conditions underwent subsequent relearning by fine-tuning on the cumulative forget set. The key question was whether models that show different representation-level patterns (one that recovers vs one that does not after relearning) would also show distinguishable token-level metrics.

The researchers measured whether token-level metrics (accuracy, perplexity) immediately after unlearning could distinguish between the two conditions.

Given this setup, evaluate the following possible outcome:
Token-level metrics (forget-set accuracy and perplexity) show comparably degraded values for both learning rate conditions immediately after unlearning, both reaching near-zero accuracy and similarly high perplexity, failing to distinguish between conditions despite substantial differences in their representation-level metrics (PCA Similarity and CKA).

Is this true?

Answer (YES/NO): NO